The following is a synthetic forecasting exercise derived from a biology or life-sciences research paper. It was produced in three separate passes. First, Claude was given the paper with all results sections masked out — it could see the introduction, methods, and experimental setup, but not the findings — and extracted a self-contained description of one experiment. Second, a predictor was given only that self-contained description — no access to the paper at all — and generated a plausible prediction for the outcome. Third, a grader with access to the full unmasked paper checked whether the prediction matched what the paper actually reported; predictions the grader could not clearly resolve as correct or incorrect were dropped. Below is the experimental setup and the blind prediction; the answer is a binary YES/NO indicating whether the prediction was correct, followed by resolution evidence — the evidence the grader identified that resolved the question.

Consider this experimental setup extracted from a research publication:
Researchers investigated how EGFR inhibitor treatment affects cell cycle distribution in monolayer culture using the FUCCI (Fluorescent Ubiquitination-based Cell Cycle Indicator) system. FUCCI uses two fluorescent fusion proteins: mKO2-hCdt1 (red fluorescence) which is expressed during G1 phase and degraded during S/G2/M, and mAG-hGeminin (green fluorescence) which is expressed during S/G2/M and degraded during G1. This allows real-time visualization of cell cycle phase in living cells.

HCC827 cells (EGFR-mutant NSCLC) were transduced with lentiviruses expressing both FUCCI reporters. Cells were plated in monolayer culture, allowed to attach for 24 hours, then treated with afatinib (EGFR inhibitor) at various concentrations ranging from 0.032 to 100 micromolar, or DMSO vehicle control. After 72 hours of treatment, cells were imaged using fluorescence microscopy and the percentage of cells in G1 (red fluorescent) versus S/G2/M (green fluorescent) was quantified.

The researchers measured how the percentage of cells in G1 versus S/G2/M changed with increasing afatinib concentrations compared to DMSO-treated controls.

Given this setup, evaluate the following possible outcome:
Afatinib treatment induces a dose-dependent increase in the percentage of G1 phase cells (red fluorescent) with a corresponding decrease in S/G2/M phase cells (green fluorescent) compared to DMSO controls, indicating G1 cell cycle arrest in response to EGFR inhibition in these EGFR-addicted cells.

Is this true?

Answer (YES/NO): YES